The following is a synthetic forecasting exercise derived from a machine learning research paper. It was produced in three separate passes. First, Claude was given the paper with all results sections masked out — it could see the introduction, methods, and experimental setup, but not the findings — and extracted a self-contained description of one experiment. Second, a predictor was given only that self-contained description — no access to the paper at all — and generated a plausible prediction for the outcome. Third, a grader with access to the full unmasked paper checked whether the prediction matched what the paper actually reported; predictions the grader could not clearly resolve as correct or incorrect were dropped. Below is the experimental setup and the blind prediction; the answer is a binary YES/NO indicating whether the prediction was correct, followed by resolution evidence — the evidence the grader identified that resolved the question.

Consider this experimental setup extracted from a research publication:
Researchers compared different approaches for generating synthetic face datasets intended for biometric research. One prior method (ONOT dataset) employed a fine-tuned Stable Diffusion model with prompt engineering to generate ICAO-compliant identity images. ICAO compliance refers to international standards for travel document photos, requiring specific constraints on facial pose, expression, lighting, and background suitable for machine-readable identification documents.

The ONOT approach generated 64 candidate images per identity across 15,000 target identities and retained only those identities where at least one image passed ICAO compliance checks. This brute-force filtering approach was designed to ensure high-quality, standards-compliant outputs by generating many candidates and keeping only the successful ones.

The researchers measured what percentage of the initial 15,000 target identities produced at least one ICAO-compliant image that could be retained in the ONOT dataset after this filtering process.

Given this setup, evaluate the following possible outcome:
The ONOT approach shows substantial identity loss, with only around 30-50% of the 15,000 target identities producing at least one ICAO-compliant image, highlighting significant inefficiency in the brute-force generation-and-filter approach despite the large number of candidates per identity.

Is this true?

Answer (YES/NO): NO